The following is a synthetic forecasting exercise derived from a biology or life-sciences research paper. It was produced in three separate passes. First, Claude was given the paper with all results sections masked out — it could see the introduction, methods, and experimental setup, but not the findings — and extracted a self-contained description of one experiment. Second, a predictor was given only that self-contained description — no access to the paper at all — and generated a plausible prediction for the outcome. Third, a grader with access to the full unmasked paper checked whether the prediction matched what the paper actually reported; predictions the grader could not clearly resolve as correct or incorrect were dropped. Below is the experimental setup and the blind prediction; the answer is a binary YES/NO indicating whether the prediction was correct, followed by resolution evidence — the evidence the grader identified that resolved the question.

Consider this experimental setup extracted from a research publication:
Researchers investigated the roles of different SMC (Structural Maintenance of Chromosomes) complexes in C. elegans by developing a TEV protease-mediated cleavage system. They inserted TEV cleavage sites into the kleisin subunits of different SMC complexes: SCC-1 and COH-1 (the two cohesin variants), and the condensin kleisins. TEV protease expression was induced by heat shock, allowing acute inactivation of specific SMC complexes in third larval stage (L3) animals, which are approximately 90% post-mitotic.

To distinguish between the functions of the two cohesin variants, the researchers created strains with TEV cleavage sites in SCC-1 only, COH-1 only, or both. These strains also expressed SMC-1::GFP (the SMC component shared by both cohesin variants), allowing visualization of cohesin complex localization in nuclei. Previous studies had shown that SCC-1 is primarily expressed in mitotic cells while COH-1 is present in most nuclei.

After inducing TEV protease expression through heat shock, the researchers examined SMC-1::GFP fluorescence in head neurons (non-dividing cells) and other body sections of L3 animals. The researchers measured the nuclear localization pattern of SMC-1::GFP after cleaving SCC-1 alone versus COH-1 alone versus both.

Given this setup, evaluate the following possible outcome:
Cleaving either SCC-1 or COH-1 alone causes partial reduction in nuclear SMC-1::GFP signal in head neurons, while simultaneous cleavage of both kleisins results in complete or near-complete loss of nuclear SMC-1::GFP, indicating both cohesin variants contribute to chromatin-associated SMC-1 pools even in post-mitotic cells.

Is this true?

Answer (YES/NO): NO